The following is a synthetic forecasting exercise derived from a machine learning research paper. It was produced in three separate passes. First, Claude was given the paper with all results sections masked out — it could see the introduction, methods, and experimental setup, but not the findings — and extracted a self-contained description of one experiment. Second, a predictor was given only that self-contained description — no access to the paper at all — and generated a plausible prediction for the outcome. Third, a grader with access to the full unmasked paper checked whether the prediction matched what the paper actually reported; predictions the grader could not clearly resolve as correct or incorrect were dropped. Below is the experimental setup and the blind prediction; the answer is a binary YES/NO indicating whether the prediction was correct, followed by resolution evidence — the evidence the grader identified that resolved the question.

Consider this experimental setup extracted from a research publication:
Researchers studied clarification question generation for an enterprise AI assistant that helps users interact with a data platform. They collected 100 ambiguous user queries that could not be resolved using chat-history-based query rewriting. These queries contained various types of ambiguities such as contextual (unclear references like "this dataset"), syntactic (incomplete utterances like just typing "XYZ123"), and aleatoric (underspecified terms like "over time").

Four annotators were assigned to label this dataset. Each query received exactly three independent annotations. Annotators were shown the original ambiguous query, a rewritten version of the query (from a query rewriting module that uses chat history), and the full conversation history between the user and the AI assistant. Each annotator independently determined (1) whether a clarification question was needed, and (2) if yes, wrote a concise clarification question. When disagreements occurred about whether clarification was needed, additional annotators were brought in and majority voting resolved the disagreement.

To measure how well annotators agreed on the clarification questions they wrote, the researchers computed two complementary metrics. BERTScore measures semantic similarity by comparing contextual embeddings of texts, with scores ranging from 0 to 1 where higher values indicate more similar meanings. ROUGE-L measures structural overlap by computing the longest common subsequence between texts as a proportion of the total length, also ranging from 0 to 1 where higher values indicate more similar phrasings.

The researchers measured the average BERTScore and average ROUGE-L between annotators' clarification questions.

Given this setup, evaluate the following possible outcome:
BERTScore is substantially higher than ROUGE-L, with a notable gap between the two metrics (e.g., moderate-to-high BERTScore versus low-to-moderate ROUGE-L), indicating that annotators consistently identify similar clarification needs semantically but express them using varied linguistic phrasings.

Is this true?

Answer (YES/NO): YES